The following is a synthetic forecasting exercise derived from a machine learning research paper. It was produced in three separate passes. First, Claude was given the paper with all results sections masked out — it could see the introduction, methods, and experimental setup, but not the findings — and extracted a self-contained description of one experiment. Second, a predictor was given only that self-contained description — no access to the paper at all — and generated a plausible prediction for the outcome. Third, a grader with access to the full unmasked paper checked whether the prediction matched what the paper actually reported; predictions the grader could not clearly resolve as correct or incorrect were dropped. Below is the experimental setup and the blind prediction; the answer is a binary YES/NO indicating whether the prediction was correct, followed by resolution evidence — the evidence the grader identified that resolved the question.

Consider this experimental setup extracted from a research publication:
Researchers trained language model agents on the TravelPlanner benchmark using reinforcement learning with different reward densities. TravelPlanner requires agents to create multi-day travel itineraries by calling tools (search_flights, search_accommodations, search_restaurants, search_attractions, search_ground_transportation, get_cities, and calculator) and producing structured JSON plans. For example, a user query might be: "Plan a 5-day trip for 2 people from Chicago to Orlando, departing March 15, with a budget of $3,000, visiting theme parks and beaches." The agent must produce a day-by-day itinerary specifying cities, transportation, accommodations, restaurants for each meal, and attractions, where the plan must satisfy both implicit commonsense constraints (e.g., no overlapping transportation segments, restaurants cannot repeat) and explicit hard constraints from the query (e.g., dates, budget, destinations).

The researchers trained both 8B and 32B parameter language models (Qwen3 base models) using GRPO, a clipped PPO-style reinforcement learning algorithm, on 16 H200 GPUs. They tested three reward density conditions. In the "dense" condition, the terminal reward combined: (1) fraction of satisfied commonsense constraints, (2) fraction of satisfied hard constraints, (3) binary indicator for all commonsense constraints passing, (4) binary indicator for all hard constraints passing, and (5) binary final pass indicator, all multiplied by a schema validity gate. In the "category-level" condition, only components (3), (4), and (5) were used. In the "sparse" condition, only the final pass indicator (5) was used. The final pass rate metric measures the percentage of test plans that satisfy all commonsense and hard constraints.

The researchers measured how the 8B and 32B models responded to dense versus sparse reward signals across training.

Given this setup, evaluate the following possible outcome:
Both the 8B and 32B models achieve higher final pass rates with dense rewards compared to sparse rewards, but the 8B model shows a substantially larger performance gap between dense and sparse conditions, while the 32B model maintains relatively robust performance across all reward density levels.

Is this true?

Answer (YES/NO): NO